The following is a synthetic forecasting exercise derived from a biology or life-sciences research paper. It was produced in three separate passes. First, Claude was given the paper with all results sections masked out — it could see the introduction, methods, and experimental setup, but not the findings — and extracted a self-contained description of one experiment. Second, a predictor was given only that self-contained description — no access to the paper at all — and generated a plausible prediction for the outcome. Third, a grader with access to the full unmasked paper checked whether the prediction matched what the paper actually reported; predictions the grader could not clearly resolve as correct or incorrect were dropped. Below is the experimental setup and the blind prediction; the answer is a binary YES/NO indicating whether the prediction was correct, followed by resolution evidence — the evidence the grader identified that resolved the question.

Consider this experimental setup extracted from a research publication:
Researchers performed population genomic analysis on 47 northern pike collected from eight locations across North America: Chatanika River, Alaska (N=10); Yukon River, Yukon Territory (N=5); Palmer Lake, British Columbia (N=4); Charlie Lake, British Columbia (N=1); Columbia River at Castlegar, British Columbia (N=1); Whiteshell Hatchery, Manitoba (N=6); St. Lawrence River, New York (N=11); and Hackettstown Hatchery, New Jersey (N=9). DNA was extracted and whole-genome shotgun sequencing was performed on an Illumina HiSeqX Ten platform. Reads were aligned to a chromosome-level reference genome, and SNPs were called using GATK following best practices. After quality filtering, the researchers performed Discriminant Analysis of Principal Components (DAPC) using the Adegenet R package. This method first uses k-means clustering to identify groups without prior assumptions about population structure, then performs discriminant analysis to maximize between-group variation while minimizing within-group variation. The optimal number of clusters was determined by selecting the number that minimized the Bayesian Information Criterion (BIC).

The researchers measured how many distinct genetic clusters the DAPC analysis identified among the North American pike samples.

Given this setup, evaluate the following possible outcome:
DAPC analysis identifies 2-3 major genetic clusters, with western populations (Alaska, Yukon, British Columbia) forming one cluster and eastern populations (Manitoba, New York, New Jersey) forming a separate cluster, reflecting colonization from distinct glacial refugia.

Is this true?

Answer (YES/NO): NO